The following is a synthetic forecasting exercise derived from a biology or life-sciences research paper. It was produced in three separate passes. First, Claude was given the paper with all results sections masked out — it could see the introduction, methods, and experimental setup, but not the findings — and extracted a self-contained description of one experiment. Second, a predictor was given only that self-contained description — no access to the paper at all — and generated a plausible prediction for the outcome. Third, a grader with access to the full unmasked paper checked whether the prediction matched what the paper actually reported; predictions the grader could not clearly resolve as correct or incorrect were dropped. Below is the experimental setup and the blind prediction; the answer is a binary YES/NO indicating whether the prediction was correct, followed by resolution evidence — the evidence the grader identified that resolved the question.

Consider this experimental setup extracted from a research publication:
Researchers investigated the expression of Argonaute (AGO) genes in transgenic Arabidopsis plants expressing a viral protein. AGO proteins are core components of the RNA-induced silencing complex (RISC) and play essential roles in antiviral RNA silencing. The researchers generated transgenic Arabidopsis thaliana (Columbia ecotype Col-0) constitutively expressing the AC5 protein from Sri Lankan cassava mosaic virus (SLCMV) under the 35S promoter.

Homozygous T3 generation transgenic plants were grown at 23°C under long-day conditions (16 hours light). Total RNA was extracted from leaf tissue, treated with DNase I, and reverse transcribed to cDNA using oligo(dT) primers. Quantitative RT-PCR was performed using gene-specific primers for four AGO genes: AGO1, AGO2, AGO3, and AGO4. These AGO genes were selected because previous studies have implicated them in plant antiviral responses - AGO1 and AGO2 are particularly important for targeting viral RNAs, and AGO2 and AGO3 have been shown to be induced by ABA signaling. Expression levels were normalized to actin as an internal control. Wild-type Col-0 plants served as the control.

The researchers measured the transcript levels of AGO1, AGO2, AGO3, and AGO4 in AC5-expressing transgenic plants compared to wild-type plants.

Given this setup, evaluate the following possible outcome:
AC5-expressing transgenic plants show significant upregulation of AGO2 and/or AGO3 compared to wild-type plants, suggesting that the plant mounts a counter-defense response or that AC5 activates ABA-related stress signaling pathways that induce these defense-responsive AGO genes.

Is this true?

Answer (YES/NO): NO